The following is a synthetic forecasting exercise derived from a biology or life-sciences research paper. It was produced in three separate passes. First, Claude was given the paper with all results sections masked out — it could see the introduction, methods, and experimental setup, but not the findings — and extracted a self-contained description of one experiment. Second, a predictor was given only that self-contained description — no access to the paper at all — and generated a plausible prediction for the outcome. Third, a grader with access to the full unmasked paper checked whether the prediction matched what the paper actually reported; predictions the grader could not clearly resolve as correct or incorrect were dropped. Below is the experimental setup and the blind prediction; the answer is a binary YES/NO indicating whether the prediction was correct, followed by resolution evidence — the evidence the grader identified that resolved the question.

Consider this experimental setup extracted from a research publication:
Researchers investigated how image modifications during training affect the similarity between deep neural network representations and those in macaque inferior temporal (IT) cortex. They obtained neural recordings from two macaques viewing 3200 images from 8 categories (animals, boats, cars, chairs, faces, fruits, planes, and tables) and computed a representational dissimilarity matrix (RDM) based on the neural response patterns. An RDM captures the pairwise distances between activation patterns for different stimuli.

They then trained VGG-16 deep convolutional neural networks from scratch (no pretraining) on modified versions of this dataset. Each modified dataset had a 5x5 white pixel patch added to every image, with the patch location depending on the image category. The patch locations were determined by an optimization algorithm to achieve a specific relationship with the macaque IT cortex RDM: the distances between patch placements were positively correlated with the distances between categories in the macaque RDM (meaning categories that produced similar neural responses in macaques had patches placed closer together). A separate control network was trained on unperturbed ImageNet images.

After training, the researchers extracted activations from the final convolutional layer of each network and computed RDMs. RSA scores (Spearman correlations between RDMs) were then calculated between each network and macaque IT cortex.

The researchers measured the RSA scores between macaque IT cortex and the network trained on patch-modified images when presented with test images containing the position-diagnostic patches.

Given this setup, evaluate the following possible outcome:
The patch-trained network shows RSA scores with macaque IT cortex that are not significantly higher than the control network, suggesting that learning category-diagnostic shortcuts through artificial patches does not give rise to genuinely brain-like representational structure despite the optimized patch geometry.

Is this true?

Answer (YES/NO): NO